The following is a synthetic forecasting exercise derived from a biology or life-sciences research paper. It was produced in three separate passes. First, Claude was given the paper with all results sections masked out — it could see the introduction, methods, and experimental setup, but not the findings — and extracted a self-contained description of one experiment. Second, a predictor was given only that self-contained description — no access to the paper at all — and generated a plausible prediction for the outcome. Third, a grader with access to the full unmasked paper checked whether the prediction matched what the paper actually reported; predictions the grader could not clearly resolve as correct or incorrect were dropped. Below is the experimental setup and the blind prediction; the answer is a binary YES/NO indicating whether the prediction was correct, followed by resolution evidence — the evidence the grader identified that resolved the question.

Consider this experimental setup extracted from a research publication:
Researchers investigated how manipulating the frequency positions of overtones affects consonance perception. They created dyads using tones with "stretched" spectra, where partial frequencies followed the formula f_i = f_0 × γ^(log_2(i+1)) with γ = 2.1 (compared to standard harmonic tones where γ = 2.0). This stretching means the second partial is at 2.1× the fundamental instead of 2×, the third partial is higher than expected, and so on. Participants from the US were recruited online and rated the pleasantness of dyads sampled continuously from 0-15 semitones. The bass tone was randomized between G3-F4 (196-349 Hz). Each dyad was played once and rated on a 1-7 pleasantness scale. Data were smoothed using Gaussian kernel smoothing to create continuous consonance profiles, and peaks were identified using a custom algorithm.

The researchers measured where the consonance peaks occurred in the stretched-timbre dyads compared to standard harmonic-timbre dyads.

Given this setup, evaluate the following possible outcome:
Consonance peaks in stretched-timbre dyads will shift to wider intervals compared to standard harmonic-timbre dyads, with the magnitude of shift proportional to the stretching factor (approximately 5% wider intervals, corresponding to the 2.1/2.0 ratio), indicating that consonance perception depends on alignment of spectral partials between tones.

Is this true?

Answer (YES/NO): NO